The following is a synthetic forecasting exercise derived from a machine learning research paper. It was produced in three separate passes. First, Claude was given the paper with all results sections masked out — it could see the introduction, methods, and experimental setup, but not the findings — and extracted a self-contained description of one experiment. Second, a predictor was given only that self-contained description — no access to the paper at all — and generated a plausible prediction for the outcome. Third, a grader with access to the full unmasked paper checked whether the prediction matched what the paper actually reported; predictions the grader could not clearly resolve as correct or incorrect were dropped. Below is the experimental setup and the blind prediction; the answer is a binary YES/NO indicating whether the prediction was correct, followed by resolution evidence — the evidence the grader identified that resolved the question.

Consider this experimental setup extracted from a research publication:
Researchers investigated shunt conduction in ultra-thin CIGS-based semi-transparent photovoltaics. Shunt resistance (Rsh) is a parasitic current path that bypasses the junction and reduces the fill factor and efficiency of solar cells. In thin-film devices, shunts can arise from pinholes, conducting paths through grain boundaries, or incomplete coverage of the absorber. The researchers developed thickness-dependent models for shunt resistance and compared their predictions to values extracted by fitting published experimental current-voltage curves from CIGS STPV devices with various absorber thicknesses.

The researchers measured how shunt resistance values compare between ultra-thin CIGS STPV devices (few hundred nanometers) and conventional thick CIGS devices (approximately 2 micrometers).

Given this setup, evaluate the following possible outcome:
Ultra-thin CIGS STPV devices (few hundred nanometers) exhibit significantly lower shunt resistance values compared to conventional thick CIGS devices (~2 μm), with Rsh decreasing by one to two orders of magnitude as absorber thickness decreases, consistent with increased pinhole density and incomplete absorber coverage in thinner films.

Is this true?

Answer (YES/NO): NO